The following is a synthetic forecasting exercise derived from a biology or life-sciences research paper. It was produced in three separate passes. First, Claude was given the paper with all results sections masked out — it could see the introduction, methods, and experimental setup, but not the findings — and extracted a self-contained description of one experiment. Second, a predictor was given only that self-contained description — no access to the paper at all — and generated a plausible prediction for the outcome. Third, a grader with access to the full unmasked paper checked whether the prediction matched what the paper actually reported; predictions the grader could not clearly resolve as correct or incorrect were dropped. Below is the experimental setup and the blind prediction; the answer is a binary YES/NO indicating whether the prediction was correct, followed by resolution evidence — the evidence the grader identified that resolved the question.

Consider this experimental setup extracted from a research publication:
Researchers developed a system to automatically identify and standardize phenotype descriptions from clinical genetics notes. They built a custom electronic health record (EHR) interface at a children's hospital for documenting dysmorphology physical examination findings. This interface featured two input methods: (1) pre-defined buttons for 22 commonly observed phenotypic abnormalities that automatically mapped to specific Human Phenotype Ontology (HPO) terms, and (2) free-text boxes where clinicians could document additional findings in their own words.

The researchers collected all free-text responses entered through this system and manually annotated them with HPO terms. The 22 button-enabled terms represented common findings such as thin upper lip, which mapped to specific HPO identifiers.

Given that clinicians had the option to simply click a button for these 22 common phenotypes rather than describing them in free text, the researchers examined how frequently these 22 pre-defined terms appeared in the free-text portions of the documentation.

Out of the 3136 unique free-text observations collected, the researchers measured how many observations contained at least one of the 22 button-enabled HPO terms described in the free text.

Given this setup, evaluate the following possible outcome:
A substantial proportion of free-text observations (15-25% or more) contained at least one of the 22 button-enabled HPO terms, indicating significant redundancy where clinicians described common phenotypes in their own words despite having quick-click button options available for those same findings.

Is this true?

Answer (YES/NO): NO